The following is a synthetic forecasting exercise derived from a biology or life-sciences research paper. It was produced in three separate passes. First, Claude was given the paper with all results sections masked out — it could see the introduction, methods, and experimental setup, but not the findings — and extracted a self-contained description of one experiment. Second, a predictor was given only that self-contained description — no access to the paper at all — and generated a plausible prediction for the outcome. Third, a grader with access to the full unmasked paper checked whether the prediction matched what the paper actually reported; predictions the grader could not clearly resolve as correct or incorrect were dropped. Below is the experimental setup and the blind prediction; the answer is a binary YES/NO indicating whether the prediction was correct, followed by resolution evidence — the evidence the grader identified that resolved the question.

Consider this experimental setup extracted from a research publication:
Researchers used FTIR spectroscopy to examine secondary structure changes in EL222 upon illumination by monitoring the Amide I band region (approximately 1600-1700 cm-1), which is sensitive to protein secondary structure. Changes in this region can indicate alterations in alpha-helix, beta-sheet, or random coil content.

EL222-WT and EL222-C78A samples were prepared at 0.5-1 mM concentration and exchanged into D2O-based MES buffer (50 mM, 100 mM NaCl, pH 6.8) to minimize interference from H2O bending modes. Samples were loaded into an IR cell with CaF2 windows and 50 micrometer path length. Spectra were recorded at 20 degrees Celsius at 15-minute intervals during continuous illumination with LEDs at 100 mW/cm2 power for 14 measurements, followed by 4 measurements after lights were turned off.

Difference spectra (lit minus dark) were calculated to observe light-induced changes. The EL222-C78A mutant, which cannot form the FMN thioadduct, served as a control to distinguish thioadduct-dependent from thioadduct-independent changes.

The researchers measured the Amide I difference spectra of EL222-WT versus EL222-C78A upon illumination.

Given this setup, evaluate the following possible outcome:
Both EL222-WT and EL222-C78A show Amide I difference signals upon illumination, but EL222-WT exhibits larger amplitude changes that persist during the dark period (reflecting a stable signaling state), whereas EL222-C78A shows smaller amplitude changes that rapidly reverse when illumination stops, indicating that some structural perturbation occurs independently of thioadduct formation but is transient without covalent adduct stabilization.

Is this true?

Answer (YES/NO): NO